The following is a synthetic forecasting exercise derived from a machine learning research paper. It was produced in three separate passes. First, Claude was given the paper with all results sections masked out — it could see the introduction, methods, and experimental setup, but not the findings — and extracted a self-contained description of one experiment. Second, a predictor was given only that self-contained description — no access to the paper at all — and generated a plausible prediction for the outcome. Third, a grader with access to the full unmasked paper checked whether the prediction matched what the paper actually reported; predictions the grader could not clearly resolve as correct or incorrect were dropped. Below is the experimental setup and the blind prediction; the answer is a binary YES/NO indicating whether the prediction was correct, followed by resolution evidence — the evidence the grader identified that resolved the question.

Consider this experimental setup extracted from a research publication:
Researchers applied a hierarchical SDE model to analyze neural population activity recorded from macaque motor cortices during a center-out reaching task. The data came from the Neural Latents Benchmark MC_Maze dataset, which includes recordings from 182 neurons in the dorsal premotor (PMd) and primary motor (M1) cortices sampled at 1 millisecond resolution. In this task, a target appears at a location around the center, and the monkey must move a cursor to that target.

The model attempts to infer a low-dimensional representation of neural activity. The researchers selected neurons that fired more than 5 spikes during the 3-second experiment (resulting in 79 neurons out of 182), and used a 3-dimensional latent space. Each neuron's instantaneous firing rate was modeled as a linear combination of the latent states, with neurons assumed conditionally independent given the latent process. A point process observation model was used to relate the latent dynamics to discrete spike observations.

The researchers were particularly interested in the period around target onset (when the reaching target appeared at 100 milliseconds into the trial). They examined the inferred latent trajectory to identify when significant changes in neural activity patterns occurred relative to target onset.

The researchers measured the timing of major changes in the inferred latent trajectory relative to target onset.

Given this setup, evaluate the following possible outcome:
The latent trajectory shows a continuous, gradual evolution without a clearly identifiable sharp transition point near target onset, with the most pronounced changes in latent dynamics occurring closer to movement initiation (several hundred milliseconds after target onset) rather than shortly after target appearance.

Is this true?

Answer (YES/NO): NO